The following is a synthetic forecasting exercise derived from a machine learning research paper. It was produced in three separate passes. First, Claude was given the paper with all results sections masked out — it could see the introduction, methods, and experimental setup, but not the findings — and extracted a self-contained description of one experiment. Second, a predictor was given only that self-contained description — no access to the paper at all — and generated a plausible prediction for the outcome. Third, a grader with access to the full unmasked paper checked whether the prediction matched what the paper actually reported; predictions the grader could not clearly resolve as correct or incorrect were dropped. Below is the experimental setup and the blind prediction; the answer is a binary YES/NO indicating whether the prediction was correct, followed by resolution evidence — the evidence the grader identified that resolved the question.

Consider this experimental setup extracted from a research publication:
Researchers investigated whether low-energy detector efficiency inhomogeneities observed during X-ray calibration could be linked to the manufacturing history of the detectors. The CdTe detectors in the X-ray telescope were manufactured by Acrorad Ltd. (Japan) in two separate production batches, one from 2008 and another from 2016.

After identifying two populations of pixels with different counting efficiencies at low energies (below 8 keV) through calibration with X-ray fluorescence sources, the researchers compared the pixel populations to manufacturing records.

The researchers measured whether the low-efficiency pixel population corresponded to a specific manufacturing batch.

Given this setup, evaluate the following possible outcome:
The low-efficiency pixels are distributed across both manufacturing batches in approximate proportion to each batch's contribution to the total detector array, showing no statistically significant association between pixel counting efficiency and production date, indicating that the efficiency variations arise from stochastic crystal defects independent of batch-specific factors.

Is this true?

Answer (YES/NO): NO